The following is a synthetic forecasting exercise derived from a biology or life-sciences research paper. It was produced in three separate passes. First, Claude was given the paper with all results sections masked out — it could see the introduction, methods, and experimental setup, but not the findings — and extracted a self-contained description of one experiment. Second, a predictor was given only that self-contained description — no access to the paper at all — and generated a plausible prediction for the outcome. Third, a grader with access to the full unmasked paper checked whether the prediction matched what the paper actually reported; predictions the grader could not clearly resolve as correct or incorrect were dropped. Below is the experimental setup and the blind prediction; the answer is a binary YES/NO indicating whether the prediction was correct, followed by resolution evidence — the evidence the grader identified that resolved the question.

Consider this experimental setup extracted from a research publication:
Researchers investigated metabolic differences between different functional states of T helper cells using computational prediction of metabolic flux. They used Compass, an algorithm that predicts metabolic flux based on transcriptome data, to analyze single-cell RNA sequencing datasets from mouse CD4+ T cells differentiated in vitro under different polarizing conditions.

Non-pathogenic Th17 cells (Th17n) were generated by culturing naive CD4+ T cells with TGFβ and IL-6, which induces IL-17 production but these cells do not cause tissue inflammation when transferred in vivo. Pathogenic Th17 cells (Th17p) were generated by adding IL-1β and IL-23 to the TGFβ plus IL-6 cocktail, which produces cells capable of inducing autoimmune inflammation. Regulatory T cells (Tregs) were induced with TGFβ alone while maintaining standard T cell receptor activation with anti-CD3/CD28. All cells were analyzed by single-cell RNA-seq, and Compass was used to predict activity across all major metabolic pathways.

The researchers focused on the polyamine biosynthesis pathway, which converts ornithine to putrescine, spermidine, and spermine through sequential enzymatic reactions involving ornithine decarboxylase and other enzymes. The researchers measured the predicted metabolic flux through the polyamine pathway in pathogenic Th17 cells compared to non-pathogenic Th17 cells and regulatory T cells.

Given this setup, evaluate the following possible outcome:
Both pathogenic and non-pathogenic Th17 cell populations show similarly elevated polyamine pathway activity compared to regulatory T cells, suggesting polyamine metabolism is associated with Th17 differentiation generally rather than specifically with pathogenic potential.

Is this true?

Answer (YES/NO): NO